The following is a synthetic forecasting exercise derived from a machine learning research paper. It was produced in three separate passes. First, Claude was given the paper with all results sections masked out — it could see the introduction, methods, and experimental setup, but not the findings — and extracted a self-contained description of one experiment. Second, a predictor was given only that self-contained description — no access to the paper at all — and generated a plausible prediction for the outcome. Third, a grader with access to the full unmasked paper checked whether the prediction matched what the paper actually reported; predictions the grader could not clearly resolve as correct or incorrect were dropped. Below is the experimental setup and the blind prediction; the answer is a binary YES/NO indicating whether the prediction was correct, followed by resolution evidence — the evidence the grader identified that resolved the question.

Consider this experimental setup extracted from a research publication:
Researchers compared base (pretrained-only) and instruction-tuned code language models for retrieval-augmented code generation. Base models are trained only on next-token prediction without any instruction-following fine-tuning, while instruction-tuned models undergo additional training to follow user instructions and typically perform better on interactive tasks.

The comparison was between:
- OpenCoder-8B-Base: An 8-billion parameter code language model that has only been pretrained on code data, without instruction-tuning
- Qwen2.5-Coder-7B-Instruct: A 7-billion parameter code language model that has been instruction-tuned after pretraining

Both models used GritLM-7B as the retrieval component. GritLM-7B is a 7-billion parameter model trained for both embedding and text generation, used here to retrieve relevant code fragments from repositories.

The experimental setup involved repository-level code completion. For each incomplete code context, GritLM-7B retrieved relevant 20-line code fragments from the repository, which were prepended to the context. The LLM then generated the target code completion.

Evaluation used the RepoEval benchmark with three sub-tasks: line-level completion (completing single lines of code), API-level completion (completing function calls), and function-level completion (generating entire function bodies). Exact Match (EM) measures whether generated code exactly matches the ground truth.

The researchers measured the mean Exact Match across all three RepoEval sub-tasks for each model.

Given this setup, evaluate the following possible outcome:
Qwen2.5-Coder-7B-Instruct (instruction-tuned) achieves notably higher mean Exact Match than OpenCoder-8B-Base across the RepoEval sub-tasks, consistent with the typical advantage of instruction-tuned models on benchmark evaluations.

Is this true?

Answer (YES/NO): NO